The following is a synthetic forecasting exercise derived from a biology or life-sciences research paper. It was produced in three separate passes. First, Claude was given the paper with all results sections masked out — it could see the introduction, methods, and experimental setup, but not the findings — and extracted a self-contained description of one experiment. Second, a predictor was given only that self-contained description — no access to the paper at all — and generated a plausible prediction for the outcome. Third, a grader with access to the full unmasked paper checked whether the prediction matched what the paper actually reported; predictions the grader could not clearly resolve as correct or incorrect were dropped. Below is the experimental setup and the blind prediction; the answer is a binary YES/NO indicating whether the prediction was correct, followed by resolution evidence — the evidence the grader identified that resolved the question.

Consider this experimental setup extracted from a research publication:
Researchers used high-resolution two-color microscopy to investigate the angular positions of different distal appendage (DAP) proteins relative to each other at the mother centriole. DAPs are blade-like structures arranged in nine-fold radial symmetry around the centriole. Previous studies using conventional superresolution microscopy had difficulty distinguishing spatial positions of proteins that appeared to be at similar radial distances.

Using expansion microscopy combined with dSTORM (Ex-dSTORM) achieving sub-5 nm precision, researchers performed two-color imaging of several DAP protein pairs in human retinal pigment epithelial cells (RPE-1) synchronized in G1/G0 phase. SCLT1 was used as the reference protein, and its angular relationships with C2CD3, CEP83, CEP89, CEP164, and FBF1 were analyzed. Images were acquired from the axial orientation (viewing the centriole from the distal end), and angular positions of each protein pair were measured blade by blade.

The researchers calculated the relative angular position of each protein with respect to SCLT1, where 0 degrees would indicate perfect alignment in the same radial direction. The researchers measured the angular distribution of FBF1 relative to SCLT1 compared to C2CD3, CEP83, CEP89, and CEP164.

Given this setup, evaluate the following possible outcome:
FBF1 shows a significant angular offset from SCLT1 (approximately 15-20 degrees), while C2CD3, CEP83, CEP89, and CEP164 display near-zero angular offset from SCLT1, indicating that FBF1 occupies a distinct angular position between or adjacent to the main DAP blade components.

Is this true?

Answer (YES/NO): NO